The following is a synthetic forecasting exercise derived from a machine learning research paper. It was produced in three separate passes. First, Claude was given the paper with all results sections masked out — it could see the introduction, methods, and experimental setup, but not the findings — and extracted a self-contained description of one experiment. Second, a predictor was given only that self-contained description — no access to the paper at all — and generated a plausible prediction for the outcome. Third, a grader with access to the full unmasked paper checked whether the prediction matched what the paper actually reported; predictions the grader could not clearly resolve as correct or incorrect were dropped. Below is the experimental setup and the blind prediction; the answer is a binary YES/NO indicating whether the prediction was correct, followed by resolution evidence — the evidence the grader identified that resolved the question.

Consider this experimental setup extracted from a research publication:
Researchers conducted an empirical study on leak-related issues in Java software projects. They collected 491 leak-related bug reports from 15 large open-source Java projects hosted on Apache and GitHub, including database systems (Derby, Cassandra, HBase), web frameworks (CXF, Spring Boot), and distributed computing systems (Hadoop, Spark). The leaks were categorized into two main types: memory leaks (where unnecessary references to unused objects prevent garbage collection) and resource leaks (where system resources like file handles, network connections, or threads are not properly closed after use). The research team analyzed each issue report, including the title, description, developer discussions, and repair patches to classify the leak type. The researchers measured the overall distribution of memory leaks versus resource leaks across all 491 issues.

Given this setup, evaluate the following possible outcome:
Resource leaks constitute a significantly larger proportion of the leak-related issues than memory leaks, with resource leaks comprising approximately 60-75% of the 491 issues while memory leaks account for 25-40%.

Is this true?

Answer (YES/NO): NO